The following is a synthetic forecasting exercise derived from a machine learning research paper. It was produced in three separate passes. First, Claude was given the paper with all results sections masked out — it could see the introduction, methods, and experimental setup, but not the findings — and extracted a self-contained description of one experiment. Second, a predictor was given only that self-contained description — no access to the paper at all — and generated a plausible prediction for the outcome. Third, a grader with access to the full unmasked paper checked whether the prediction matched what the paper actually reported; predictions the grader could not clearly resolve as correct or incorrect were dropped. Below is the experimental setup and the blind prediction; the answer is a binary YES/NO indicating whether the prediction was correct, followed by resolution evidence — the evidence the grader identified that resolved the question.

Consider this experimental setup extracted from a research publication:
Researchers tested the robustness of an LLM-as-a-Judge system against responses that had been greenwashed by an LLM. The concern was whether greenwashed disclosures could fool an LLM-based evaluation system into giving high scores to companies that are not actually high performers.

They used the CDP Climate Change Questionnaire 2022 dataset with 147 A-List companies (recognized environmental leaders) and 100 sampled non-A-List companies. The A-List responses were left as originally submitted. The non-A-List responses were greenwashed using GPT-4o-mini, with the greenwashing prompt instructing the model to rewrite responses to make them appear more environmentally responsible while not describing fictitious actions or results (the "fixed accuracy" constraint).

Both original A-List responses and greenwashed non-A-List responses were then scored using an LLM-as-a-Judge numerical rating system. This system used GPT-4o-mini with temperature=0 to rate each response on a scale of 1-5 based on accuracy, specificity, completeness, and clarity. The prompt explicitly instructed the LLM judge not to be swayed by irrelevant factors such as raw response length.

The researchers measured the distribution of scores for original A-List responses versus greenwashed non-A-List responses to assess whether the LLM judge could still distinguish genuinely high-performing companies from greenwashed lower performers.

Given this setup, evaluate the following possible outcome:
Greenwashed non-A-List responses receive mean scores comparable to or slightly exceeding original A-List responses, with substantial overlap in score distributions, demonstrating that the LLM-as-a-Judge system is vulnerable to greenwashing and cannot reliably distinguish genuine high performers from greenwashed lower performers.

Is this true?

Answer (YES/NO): YES